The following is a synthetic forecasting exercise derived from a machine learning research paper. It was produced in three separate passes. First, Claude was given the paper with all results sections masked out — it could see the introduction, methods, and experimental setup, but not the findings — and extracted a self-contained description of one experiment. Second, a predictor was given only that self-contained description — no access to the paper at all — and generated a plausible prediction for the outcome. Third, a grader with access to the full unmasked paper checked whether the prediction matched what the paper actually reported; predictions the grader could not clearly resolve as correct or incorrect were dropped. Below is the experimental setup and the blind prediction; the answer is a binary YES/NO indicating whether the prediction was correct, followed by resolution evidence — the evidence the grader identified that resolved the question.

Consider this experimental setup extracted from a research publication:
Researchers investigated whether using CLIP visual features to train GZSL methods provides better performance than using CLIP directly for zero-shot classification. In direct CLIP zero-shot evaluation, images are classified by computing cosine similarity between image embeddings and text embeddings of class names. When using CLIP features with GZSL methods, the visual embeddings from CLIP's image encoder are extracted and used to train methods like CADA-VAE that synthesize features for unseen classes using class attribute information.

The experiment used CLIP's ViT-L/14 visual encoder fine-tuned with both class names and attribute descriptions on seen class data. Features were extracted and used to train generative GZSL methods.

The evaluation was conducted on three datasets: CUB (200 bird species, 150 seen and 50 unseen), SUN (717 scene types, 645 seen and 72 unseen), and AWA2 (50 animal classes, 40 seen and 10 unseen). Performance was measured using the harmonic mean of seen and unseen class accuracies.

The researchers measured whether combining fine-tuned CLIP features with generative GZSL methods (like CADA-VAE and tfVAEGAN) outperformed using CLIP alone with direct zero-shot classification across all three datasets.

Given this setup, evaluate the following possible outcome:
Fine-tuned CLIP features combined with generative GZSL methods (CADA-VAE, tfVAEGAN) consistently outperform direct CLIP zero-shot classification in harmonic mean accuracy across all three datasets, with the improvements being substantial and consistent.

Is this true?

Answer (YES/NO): NO